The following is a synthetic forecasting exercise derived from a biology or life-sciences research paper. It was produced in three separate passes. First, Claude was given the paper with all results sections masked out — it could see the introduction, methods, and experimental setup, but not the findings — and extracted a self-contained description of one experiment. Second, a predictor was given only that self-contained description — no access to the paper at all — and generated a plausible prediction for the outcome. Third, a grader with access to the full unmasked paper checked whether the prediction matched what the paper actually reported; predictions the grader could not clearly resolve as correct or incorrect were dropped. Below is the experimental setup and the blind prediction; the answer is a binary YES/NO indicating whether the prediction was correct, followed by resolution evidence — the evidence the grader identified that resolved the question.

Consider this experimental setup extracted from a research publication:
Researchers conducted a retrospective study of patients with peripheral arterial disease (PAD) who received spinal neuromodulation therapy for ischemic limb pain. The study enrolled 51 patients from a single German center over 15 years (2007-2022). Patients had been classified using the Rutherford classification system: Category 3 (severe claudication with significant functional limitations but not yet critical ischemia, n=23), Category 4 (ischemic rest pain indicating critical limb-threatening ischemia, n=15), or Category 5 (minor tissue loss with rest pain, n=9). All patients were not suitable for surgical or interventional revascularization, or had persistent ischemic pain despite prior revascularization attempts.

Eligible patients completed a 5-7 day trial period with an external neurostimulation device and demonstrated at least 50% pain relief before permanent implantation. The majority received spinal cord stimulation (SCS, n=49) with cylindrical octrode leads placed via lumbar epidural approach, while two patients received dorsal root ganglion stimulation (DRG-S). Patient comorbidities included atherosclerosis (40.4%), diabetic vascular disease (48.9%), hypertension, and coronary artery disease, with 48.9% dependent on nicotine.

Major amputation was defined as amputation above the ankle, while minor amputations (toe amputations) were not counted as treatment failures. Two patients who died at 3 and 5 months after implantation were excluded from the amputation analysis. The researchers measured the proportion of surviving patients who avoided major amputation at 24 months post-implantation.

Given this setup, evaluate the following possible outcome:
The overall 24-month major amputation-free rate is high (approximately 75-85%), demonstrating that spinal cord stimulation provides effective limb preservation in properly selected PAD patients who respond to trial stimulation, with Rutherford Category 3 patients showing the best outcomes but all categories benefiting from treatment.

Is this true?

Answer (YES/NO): NO